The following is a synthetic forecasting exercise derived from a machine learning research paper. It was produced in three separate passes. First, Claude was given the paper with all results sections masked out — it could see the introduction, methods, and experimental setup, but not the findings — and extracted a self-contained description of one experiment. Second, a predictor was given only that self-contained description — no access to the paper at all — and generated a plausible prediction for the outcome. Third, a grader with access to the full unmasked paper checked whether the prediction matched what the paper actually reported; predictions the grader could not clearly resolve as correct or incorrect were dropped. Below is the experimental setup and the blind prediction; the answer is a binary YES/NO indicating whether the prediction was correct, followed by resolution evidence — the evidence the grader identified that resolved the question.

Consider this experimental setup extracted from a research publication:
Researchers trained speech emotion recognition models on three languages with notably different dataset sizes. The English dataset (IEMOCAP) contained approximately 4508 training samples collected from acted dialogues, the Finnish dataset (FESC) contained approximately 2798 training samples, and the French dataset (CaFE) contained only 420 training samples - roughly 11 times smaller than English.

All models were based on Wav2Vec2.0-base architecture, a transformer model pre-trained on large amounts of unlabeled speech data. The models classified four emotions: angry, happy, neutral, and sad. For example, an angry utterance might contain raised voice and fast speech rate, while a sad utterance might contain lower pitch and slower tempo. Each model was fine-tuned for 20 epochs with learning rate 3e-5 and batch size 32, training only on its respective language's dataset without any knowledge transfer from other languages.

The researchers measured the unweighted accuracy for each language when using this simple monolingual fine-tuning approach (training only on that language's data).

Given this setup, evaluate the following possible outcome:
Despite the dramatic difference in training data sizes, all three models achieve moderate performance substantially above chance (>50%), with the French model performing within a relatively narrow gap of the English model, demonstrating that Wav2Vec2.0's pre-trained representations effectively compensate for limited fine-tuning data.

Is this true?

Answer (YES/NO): NO